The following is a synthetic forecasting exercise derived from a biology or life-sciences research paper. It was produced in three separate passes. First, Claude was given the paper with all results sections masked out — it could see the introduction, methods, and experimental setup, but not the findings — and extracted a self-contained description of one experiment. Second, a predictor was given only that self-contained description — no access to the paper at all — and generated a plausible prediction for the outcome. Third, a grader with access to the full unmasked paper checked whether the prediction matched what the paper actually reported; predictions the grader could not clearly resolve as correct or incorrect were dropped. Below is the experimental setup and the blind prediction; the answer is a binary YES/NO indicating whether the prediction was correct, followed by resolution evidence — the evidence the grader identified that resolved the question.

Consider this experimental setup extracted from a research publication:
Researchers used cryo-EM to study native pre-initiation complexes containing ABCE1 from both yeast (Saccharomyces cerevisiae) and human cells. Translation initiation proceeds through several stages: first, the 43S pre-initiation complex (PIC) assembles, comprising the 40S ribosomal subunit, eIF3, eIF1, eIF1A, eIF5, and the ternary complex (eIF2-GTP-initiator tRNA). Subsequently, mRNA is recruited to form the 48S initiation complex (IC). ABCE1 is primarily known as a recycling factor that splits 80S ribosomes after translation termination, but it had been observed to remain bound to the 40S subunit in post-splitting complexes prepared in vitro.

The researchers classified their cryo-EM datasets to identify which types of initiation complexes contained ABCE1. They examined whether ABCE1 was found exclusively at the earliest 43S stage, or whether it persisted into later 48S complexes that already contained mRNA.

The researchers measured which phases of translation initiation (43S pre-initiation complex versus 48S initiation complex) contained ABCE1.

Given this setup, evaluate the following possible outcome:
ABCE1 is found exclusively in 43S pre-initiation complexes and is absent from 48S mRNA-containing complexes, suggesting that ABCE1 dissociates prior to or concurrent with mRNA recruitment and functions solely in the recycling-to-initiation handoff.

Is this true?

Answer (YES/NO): NO